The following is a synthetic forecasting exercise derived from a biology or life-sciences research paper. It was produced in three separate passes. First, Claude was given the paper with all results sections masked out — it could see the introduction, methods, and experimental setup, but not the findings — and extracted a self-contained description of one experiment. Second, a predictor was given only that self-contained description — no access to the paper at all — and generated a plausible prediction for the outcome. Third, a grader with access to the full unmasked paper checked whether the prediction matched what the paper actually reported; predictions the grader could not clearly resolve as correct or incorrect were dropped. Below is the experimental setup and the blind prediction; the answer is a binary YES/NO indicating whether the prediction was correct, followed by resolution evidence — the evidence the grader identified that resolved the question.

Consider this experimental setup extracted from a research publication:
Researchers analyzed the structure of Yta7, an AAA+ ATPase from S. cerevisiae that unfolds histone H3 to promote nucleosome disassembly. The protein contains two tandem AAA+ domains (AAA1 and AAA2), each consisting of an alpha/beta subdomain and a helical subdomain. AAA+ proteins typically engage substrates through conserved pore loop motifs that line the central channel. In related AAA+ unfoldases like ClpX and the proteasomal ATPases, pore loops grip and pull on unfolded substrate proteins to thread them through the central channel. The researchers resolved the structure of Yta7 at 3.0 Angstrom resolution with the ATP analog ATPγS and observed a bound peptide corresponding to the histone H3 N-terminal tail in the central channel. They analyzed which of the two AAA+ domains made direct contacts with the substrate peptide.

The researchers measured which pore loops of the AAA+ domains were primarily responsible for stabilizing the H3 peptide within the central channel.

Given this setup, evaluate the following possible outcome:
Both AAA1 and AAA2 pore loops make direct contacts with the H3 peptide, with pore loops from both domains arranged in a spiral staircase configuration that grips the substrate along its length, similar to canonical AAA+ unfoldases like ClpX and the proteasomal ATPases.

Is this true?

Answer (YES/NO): NO